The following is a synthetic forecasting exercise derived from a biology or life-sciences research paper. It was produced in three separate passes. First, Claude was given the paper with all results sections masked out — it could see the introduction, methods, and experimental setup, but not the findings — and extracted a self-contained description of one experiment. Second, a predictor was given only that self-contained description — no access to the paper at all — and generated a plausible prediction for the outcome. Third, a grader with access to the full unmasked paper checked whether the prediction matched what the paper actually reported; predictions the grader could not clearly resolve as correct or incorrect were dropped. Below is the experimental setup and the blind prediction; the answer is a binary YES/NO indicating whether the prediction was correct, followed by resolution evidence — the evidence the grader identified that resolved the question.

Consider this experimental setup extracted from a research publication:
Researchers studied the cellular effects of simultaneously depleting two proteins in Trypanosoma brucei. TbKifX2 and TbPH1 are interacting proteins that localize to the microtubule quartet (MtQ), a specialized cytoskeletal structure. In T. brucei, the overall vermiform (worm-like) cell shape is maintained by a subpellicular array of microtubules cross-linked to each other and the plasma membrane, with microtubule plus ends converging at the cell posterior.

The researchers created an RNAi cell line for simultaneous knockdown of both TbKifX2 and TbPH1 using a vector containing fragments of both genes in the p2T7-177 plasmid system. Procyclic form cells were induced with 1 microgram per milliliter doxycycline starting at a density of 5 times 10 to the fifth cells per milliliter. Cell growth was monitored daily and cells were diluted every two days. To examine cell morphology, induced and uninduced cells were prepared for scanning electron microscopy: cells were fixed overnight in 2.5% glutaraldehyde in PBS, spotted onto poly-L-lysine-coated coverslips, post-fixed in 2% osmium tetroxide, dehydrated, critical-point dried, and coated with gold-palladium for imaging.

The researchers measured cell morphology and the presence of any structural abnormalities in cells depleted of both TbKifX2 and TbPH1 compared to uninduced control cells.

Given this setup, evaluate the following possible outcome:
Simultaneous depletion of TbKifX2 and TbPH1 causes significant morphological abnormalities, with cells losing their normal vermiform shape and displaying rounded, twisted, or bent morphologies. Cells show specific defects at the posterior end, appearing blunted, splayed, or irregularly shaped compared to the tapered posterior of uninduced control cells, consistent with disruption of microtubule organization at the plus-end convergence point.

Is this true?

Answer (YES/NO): NO